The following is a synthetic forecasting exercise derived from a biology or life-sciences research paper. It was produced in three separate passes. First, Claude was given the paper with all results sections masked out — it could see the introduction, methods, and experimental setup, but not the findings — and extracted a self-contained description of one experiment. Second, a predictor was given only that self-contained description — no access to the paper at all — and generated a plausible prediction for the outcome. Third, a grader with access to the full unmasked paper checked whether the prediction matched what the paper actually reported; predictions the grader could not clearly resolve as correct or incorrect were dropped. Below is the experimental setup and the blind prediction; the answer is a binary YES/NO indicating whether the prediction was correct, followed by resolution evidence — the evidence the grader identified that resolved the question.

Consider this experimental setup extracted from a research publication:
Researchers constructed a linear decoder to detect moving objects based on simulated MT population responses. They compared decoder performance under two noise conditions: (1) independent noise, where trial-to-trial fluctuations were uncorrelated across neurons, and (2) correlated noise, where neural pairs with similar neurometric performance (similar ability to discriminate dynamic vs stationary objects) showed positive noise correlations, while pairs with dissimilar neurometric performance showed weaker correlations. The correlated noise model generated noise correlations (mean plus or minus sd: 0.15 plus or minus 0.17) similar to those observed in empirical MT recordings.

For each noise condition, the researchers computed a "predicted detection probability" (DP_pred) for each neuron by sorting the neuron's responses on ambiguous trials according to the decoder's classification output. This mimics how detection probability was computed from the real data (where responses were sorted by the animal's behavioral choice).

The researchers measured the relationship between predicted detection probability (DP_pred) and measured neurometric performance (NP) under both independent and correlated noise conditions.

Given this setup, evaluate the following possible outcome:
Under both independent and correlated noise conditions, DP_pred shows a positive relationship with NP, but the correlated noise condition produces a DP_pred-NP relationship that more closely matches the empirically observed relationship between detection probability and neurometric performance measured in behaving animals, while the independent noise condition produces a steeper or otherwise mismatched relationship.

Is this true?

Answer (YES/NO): YES